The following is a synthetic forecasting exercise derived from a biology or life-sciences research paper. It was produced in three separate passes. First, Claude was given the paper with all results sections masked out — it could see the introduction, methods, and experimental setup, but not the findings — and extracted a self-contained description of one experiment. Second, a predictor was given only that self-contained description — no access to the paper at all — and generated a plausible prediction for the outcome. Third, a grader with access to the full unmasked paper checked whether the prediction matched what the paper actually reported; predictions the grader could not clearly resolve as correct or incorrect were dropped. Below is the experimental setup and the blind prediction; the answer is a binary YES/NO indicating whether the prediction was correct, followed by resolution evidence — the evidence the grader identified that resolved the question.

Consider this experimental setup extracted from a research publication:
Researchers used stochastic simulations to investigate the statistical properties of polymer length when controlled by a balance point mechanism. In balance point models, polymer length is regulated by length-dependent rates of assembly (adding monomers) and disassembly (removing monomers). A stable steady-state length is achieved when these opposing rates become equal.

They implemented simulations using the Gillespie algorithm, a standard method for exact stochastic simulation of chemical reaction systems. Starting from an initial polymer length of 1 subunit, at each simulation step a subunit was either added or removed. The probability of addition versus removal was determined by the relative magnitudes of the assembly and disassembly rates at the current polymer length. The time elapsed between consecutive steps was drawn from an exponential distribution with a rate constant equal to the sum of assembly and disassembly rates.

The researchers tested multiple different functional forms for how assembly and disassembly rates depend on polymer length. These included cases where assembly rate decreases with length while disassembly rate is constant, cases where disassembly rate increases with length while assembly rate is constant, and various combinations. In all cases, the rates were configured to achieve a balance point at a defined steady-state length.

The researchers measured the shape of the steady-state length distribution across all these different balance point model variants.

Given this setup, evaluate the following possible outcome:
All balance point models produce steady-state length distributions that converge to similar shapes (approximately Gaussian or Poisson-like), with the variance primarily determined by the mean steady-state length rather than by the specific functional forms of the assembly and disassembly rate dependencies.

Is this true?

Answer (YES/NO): YES